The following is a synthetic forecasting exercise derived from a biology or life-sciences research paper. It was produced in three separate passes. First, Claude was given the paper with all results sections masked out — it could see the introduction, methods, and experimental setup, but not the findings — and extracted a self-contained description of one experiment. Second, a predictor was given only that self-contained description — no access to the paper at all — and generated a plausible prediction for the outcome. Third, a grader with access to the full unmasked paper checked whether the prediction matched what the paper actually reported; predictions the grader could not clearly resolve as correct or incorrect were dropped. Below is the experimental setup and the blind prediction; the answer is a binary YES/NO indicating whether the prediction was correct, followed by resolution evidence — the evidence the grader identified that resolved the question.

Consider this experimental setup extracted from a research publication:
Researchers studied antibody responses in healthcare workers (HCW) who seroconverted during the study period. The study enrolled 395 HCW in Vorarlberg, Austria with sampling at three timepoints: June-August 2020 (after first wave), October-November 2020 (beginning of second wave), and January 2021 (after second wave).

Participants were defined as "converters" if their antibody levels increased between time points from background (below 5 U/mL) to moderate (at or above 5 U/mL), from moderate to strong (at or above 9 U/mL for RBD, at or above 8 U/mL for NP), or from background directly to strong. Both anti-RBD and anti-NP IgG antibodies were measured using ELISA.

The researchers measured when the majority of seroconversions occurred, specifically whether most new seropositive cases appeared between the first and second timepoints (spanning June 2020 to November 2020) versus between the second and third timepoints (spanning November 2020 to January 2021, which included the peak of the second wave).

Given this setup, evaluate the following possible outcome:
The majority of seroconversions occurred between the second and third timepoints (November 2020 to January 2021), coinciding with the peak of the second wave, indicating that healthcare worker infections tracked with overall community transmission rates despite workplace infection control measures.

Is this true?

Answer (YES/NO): YES